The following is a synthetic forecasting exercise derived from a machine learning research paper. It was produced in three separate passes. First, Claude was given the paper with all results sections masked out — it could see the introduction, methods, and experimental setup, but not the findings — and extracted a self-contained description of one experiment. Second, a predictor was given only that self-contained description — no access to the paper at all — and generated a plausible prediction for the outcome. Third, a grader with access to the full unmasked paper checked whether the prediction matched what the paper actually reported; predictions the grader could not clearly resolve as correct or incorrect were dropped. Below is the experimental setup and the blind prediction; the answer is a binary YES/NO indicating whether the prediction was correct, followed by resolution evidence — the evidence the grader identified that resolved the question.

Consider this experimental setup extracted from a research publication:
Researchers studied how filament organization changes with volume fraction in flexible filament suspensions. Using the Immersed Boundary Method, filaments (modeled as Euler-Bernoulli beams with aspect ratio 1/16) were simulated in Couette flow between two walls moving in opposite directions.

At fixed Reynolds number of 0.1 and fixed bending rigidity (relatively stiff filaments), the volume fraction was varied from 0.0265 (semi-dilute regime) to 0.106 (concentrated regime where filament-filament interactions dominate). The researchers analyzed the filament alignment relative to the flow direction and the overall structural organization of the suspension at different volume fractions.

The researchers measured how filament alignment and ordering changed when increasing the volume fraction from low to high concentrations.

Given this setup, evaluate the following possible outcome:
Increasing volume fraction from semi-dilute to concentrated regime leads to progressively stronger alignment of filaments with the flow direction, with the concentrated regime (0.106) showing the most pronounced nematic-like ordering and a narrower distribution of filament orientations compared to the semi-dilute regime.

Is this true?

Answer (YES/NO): NO